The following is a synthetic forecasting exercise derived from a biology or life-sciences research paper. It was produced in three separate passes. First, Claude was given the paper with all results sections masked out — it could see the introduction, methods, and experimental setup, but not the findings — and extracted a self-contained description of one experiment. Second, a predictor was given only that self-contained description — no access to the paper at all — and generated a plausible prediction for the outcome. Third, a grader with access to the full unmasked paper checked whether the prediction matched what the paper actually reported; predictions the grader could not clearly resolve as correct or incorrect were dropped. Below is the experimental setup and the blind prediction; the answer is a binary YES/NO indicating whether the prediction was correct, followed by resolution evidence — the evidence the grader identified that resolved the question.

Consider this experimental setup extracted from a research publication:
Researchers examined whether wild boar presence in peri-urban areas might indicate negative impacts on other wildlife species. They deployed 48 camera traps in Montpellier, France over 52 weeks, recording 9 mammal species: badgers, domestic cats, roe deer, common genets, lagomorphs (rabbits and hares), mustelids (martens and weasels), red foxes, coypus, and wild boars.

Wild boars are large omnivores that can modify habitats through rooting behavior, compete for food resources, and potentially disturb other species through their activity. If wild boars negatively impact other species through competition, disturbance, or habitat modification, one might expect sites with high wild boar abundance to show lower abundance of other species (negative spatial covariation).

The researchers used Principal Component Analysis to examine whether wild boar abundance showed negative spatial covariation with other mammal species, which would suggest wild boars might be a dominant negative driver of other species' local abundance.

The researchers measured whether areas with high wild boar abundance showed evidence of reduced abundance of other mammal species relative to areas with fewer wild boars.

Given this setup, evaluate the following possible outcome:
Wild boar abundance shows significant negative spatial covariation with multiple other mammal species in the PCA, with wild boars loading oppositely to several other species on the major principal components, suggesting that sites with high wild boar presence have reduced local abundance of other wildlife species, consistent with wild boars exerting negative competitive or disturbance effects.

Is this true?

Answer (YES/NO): NO